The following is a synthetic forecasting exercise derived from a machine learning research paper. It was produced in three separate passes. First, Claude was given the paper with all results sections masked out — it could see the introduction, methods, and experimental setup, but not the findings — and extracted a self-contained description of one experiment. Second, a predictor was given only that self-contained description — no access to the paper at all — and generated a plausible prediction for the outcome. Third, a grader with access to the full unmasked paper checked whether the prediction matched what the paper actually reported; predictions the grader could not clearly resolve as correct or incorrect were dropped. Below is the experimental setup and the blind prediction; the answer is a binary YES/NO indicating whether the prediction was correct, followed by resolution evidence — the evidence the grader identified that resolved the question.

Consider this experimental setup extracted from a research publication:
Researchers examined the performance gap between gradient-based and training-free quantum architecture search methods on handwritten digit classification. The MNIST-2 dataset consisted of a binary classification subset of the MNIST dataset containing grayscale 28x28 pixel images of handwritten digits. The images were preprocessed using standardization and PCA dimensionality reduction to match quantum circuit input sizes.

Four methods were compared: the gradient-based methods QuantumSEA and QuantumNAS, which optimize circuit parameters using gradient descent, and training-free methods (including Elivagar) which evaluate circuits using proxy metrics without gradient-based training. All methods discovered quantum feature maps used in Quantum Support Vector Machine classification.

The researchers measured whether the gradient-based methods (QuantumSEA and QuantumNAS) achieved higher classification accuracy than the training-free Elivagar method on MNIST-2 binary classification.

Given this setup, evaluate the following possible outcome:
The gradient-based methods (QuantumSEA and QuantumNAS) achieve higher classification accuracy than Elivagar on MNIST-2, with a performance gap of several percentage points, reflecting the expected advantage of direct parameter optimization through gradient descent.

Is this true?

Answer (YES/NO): YES